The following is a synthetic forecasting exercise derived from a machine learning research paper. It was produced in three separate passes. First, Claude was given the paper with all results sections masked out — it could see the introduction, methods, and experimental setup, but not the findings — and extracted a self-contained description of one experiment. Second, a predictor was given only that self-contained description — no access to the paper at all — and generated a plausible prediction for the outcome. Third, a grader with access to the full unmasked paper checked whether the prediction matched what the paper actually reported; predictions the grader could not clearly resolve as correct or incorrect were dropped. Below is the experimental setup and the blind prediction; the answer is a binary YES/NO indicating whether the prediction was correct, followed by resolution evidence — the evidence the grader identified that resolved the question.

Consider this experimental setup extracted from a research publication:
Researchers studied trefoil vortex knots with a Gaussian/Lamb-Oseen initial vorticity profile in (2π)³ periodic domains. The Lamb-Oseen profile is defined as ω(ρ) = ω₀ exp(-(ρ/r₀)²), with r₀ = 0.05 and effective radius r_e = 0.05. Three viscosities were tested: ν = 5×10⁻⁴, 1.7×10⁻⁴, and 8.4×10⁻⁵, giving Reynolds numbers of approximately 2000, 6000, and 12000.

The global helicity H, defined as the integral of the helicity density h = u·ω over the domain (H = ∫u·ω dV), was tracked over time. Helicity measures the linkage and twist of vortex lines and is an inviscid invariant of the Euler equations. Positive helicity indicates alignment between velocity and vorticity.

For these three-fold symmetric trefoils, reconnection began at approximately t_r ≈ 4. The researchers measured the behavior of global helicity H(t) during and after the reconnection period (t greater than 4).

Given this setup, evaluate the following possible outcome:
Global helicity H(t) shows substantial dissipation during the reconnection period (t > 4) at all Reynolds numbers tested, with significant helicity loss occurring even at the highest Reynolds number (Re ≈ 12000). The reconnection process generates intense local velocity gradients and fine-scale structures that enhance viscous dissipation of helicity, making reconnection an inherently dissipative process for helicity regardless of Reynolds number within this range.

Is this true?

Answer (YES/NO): NO